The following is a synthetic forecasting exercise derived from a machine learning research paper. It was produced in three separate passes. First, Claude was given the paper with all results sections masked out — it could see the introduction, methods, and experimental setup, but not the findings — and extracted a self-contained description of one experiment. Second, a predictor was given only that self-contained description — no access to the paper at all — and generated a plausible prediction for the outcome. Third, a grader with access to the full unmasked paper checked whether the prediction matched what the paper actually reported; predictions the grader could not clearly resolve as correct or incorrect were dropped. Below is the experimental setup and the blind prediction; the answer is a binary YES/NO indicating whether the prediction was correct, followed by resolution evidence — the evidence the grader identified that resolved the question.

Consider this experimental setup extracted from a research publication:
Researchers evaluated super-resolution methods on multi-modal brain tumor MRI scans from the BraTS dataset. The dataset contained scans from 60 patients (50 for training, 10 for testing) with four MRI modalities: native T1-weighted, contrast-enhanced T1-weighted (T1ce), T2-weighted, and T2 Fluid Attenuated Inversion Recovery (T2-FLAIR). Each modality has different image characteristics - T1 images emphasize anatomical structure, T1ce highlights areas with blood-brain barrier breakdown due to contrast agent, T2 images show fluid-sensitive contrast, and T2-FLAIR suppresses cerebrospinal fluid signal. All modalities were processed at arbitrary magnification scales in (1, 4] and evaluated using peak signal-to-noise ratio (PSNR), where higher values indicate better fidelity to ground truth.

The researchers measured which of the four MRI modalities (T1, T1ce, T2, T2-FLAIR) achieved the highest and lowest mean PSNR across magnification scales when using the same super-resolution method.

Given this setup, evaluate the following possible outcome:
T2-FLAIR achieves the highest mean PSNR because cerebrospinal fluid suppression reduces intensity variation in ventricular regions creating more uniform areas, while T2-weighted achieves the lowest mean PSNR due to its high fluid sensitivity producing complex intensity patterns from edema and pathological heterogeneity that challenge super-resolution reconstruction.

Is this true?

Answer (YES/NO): NO